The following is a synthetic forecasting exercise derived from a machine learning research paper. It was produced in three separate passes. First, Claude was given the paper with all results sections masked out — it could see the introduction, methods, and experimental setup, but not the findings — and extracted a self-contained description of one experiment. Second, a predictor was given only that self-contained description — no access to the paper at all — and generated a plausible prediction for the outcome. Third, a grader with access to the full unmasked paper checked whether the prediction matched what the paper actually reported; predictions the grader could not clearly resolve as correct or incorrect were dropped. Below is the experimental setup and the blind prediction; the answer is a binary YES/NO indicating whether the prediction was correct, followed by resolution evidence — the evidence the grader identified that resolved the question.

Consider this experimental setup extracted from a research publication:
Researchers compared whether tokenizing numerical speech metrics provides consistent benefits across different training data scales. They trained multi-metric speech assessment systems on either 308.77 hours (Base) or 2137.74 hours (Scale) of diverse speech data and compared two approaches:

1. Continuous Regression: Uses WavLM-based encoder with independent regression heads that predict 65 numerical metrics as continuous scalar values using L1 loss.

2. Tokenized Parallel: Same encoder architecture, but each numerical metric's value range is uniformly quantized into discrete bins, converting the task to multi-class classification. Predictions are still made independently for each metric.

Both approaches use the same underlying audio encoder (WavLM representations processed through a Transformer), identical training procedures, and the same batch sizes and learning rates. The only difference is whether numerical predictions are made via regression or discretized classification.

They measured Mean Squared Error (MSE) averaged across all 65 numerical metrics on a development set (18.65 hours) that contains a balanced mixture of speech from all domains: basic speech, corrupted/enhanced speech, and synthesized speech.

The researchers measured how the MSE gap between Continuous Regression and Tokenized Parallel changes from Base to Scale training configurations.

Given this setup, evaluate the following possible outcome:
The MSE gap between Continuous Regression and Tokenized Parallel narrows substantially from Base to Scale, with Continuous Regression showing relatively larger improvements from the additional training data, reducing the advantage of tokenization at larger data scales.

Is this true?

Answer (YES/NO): YES